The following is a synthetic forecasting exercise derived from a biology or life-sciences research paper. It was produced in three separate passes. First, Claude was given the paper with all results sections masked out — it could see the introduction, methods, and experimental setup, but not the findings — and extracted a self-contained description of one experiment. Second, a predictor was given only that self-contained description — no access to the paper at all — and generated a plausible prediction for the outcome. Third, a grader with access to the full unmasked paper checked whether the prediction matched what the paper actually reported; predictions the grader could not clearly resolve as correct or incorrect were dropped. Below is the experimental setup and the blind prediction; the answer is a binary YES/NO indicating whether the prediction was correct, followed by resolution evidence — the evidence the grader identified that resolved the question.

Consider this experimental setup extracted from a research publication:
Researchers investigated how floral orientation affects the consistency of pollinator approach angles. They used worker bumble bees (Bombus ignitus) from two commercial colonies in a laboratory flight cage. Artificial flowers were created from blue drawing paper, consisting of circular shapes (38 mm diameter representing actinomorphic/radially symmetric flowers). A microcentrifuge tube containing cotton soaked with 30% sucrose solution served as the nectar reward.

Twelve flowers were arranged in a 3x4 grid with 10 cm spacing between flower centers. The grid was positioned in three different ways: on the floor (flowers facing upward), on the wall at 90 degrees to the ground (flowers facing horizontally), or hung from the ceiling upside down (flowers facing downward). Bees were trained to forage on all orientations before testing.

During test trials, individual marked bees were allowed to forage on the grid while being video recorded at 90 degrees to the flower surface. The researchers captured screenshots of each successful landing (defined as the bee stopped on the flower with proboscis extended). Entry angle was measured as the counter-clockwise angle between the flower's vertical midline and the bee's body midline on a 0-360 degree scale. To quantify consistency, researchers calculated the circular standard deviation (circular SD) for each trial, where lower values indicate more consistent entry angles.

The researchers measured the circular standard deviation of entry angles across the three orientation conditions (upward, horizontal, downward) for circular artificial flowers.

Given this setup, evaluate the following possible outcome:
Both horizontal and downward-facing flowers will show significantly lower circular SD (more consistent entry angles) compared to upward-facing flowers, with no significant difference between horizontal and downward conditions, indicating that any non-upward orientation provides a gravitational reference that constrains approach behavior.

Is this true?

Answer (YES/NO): NO